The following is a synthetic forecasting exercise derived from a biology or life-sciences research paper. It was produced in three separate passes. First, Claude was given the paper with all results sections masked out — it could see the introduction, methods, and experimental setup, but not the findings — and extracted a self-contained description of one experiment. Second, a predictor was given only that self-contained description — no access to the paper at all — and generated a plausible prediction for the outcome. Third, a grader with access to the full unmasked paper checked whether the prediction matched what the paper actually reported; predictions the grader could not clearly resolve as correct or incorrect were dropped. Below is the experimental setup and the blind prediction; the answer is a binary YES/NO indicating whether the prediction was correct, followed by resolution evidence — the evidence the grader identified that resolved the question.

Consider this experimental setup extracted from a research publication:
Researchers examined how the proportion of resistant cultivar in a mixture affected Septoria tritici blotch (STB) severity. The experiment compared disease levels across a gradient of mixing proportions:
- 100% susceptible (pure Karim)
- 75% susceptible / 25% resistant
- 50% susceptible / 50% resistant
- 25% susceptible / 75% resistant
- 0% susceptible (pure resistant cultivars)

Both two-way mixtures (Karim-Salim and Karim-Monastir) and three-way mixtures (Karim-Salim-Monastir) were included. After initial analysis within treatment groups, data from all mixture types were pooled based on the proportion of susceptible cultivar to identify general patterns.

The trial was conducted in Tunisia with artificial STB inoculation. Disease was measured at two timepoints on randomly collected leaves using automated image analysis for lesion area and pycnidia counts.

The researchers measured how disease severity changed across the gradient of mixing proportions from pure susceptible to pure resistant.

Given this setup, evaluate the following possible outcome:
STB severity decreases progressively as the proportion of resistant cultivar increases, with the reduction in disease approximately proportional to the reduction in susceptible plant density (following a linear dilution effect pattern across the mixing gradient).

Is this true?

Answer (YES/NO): NO